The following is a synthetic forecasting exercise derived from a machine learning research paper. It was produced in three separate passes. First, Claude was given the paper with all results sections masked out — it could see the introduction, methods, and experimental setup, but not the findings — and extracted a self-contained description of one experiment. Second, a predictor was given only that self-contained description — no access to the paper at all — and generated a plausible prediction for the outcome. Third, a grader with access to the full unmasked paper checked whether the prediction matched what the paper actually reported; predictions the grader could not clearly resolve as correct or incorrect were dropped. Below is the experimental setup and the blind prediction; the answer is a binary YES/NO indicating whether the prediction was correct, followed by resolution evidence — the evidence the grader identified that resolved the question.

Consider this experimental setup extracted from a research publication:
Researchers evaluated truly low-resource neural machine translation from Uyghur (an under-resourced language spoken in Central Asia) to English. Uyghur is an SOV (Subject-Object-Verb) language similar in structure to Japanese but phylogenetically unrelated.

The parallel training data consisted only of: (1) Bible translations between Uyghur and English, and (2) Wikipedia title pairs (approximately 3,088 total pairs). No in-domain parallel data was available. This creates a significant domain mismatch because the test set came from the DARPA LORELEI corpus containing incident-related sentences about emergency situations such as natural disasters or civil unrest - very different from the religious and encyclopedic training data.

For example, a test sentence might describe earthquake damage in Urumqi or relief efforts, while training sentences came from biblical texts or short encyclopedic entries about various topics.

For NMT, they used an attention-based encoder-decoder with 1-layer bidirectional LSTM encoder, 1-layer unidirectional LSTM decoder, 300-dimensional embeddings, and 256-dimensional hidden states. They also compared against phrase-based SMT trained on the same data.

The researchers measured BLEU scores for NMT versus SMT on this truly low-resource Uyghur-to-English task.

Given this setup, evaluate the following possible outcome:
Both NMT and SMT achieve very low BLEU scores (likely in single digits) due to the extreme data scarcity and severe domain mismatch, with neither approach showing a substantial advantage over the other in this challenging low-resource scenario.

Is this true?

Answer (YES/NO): NO